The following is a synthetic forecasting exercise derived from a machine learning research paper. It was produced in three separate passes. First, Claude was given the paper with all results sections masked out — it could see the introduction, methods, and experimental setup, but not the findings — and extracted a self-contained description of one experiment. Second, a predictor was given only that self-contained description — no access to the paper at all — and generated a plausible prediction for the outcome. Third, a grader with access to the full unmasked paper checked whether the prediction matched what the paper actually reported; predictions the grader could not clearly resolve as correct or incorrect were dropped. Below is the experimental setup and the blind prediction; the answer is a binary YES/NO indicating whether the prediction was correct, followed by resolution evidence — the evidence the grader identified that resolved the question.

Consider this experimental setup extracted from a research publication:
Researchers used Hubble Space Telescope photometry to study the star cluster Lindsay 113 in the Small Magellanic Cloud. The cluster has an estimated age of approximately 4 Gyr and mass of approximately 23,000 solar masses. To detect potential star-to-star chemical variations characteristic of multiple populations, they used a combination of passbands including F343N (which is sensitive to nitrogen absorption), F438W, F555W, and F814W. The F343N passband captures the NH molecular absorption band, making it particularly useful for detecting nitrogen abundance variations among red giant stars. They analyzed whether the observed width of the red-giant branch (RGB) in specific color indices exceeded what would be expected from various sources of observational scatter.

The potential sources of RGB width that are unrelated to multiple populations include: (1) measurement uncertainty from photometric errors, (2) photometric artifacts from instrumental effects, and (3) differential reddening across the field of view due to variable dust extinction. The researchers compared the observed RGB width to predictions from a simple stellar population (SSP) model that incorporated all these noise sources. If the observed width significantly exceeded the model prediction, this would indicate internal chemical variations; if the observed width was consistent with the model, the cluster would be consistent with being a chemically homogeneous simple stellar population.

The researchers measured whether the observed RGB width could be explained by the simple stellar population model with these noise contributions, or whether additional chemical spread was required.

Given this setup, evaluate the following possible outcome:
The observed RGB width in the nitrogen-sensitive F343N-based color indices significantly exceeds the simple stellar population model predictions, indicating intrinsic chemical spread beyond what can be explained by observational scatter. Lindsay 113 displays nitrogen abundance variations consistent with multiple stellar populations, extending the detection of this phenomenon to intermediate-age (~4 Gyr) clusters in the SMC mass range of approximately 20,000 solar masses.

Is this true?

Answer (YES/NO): NO